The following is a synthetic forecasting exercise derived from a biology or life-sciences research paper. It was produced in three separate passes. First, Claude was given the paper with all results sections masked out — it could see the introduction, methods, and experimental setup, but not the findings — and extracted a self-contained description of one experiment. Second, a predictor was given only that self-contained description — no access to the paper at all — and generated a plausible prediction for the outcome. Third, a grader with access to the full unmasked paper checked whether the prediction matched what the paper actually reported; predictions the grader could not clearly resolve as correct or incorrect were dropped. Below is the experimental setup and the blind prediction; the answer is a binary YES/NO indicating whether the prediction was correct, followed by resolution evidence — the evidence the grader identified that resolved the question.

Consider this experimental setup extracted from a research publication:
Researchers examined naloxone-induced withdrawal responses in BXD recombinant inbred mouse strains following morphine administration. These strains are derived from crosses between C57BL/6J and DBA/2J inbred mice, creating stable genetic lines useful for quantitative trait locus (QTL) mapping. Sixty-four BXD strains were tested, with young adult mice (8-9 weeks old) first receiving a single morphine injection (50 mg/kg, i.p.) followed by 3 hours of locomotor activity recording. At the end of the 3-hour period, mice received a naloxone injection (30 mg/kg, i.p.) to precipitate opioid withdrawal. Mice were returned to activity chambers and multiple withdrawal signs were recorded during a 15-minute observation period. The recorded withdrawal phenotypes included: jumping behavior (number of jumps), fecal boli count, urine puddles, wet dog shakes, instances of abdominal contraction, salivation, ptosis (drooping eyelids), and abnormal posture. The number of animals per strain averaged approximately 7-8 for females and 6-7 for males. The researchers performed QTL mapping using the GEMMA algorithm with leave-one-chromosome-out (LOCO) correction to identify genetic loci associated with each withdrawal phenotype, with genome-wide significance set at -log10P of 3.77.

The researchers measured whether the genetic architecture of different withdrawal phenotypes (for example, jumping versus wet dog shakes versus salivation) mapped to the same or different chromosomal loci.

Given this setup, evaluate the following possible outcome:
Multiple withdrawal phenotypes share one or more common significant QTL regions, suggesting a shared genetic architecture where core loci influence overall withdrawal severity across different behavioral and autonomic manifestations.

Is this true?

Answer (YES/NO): NO